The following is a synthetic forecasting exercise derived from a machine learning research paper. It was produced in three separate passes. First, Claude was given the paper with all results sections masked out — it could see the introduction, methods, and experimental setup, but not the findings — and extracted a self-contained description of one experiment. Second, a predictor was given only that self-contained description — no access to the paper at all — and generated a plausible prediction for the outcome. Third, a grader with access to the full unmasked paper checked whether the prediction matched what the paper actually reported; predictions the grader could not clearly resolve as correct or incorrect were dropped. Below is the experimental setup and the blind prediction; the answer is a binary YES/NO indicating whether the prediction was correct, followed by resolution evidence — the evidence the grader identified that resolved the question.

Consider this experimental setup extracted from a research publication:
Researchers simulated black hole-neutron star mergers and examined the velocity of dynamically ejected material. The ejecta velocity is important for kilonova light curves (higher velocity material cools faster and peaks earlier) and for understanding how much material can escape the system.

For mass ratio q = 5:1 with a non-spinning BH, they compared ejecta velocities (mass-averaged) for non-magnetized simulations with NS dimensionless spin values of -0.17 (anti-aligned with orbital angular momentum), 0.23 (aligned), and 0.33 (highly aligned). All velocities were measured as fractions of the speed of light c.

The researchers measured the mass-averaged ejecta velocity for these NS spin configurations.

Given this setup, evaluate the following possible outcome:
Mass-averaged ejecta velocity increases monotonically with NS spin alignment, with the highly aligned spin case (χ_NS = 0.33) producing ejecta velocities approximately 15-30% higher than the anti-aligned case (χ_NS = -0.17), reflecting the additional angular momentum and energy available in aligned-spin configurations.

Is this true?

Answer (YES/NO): YES